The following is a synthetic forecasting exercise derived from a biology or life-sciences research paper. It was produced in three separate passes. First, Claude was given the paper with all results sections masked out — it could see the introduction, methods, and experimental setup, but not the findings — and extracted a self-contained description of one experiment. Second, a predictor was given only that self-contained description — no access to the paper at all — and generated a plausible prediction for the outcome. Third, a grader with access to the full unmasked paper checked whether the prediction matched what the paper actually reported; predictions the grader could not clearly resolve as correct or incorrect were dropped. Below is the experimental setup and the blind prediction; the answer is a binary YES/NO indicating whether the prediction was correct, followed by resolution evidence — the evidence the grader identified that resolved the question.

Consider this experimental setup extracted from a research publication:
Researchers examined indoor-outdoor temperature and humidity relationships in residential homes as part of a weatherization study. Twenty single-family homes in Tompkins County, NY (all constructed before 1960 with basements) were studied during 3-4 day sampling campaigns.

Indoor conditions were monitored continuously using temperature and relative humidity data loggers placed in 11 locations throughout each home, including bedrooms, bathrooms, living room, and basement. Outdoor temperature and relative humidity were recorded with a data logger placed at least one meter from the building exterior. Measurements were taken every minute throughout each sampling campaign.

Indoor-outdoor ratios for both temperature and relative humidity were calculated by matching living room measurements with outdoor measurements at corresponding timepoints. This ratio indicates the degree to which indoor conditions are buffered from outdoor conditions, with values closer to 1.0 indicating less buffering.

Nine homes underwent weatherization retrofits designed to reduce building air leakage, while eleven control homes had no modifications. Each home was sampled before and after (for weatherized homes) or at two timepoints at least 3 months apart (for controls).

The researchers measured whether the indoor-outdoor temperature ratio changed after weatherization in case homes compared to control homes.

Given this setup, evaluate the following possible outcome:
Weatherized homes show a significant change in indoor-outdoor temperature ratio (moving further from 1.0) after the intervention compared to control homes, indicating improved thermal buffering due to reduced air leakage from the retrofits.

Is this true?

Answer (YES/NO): YES